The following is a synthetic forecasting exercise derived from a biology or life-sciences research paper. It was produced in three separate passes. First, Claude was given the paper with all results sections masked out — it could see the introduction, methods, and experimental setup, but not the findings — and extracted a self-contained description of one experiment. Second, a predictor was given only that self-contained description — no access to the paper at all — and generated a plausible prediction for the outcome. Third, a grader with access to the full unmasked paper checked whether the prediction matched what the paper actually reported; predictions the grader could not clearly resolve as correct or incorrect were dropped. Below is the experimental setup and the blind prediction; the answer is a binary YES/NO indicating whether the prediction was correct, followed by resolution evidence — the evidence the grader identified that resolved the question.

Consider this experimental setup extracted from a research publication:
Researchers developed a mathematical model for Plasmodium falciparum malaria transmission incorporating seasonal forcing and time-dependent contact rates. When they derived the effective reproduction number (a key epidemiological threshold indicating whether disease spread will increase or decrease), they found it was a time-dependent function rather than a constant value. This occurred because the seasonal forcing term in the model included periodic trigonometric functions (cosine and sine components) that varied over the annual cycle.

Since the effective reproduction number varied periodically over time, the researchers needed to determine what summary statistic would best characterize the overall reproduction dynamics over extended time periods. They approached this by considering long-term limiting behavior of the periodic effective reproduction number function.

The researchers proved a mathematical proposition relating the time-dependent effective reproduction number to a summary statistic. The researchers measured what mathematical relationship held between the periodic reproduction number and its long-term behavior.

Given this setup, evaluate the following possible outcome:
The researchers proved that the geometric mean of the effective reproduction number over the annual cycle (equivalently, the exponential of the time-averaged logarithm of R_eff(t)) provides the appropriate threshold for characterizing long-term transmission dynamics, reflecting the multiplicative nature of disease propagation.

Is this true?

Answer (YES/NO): NO